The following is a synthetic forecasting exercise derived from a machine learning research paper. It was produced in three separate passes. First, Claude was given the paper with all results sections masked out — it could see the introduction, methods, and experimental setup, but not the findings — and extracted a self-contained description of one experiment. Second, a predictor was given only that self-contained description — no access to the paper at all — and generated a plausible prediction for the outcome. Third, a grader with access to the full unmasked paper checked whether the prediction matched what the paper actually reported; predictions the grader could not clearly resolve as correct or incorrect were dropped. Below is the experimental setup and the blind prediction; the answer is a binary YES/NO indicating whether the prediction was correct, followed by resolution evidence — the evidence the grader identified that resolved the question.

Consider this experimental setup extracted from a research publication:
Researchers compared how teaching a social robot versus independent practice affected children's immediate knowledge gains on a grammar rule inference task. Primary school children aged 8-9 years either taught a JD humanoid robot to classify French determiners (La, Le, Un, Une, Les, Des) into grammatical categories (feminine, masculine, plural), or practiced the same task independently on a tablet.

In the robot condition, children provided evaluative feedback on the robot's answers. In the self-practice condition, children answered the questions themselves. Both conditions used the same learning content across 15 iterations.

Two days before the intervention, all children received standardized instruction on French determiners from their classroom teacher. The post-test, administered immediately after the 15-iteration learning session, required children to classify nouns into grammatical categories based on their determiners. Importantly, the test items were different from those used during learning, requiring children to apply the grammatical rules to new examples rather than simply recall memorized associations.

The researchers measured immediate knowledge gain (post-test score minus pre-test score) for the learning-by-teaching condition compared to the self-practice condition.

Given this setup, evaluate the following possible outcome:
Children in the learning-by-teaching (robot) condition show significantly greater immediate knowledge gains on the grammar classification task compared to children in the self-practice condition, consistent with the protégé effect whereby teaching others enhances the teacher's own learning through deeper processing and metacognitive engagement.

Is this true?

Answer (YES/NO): NO